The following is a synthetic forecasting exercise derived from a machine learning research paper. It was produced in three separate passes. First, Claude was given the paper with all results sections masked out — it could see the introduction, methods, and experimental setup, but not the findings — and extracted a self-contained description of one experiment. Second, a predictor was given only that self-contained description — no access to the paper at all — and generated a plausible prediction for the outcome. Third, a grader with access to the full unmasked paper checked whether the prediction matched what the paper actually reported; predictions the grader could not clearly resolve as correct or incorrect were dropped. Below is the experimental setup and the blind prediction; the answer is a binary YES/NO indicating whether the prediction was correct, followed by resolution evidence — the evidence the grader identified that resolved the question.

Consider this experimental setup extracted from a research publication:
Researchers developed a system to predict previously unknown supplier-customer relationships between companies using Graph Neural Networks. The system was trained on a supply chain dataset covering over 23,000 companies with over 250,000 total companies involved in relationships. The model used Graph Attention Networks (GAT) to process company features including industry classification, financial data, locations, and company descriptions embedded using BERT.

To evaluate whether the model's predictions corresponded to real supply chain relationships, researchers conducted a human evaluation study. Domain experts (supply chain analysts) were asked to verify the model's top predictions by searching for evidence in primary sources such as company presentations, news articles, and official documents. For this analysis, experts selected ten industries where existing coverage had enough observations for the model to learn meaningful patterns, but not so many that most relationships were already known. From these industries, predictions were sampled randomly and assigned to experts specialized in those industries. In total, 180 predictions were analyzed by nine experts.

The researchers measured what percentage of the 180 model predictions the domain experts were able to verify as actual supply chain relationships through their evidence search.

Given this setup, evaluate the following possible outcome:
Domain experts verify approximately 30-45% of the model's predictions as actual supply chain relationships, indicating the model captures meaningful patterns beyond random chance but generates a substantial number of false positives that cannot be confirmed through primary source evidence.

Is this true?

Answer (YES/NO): NO